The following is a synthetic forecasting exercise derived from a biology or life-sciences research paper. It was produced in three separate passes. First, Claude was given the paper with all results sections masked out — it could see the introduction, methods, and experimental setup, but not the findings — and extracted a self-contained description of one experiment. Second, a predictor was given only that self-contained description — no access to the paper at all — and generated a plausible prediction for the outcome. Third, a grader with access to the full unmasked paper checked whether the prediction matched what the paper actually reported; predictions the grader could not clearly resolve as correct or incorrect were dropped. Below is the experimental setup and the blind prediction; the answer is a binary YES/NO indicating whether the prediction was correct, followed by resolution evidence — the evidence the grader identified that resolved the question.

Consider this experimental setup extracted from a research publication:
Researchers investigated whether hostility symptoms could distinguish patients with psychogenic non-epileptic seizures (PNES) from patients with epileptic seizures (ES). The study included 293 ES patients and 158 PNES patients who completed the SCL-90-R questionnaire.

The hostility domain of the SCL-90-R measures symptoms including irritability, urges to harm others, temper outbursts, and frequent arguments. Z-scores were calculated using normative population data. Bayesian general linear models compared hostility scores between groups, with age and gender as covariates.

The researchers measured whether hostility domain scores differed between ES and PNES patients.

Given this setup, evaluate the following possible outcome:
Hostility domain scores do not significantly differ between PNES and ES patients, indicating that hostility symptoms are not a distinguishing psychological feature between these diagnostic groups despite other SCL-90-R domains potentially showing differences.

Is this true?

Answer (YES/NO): YES